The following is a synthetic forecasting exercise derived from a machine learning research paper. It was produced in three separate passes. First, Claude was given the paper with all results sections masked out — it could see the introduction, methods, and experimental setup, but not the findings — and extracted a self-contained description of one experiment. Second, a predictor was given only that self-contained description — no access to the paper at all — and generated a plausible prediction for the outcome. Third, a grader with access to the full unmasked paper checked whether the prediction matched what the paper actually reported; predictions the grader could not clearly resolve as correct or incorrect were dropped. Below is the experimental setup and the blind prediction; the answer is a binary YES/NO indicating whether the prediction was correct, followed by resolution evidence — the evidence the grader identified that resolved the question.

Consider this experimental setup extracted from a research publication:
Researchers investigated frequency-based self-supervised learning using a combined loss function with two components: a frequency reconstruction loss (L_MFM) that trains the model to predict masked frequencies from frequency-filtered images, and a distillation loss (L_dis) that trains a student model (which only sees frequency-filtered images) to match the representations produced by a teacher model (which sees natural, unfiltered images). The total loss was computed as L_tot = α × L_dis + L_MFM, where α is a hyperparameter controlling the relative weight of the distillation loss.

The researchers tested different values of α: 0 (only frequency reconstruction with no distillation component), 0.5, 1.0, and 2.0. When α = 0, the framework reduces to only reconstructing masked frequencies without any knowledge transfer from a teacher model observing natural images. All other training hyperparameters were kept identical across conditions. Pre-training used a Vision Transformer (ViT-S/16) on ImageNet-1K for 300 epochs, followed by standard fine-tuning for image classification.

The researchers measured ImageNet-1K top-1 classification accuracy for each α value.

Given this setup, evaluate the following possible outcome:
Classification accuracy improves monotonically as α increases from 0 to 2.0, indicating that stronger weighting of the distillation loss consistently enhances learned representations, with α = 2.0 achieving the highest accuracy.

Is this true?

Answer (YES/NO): NO